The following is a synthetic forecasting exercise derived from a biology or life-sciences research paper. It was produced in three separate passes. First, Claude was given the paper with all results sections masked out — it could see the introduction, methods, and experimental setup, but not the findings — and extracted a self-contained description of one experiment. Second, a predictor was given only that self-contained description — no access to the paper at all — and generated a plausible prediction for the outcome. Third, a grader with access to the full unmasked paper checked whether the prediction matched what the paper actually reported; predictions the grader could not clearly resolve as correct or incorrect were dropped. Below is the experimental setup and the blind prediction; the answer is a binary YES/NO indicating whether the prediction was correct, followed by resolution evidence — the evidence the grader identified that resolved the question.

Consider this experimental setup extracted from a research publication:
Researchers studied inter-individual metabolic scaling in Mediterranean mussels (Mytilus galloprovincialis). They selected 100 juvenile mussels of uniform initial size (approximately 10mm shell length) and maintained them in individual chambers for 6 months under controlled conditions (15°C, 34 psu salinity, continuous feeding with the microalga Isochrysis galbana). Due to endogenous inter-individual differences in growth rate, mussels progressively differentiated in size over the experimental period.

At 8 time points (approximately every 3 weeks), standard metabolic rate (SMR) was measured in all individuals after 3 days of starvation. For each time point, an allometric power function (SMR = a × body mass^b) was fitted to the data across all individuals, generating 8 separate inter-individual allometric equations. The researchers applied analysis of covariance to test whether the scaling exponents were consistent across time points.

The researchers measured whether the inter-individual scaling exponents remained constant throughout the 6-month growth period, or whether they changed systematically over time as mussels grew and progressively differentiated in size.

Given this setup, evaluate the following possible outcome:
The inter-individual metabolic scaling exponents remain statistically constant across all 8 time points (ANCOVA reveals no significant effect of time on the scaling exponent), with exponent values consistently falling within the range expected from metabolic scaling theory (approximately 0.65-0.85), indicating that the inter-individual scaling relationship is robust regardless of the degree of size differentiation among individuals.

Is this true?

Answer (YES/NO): NO